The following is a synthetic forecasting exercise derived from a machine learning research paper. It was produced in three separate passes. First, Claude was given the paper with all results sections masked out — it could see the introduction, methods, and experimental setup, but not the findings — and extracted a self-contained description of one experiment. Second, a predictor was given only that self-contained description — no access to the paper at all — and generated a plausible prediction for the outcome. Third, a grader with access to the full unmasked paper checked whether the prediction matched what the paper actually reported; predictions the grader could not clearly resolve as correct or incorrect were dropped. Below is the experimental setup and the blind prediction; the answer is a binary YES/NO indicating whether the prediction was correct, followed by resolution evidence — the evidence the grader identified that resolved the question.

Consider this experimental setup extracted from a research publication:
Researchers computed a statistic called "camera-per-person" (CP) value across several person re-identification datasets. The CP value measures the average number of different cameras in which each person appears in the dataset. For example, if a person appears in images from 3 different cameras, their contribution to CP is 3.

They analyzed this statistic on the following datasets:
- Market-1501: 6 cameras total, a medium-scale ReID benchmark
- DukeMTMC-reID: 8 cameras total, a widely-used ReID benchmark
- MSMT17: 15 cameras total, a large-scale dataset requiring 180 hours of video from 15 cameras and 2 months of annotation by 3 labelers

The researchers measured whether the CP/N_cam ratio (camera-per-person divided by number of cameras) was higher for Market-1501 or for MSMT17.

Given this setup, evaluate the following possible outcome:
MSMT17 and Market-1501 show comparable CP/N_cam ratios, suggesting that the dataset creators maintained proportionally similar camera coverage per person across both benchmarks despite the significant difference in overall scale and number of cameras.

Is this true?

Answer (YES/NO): NO